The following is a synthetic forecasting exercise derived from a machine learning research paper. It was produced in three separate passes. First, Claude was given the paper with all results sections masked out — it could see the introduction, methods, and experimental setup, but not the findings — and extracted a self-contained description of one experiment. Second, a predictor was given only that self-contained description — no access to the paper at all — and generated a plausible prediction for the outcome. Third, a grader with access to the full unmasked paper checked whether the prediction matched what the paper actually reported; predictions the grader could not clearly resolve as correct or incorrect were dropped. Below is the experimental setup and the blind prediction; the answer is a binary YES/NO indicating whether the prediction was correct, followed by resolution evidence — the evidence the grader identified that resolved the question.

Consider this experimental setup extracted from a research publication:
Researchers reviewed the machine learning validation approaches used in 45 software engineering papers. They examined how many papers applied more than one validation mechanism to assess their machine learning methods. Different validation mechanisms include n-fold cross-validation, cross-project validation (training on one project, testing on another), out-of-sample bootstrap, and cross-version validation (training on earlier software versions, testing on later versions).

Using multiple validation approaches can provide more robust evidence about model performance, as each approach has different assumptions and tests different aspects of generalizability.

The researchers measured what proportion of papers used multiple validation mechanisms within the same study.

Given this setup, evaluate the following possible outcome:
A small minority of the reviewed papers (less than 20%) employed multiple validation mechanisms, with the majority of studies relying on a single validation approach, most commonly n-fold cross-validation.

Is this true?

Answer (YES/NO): YES